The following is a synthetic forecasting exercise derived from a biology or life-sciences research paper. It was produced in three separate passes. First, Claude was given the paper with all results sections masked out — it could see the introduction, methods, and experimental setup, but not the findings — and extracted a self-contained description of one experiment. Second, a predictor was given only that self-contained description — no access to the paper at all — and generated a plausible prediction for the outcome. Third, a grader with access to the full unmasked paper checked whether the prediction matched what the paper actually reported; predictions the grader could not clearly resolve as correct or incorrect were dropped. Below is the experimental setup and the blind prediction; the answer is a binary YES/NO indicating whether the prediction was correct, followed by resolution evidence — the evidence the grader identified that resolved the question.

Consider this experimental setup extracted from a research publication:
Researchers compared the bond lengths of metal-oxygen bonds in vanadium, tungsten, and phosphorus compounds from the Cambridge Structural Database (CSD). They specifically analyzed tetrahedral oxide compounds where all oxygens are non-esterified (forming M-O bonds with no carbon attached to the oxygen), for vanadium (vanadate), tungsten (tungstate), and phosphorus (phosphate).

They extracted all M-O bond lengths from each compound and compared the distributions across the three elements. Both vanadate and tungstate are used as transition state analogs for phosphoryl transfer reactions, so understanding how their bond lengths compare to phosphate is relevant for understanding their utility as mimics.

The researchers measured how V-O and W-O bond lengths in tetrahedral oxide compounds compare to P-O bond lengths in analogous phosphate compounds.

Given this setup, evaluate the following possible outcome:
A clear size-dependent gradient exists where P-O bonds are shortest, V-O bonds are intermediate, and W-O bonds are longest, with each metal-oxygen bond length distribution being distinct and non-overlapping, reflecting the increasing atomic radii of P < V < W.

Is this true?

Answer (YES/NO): NO